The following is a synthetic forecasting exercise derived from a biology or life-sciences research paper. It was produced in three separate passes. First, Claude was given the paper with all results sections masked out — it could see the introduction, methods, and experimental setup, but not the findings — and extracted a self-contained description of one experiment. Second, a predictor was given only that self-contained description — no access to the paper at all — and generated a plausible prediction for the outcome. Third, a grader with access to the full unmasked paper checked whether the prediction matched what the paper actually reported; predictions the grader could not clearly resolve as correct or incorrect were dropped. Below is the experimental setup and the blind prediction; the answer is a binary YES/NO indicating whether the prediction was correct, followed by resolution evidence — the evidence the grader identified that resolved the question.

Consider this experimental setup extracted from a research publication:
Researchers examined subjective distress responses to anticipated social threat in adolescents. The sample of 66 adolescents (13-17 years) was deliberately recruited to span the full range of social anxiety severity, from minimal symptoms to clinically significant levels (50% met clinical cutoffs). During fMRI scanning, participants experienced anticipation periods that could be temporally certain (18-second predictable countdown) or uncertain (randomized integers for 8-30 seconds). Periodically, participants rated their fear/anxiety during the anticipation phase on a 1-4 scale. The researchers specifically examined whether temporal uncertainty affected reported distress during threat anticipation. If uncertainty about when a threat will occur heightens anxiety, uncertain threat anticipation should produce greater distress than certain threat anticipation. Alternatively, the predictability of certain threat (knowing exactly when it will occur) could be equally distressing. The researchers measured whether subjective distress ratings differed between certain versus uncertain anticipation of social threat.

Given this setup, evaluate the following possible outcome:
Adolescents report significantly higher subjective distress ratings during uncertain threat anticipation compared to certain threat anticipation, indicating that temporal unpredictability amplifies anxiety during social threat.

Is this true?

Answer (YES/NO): YES